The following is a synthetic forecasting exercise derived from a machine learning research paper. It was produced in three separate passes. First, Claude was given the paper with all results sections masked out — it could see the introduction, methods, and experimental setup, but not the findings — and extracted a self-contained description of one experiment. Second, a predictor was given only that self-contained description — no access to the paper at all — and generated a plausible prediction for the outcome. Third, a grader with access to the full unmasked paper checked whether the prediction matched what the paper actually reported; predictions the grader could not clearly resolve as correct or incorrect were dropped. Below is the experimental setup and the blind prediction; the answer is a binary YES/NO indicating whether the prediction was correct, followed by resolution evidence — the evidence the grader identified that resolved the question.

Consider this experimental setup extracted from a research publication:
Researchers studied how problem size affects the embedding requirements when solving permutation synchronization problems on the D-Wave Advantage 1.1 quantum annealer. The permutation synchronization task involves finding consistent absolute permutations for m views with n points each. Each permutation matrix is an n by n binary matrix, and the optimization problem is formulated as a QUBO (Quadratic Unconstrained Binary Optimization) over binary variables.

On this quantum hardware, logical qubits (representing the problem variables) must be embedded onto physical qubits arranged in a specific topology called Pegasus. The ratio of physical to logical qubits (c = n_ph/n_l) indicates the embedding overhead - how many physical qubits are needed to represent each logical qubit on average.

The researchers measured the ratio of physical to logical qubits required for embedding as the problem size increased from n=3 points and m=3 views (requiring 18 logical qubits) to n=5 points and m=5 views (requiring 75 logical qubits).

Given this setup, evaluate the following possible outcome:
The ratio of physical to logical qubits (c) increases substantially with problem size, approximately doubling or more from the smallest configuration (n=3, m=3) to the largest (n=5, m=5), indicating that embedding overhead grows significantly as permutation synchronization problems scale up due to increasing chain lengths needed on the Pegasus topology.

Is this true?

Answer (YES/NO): YES